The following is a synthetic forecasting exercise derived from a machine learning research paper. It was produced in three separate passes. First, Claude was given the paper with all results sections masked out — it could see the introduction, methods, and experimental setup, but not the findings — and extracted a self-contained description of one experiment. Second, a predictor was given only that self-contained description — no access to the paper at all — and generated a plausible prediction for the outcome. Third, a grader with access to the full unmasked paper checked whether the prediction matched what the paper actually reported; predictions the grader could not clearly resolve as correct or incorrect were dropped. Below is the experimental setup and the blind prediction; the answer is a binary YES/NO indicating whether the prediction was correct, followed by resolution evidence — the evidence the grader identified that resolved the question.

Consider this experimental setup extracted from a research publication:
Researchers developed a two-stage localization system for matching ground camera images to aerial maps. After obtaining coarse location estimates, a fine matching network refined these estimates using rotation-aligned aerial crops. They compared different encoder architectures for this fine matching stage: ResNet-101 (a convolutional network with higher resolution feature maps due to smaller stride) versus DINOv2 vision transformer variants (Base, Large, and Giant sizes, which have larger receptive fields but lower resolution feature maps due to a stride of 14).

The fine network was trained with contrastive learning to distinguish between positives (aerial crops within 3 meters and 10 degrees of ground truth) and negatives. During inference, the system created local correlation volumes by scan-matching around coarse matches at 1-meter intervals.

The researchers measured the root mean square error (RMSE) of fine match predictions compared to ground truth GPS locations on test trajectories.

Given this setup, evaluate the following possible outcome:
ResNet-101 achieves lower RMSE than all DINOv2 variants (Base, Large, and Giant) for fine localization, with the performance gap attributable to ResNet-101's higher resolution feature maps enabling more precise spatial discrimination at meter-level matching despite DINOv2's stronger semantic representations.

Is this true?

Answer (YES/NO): YES